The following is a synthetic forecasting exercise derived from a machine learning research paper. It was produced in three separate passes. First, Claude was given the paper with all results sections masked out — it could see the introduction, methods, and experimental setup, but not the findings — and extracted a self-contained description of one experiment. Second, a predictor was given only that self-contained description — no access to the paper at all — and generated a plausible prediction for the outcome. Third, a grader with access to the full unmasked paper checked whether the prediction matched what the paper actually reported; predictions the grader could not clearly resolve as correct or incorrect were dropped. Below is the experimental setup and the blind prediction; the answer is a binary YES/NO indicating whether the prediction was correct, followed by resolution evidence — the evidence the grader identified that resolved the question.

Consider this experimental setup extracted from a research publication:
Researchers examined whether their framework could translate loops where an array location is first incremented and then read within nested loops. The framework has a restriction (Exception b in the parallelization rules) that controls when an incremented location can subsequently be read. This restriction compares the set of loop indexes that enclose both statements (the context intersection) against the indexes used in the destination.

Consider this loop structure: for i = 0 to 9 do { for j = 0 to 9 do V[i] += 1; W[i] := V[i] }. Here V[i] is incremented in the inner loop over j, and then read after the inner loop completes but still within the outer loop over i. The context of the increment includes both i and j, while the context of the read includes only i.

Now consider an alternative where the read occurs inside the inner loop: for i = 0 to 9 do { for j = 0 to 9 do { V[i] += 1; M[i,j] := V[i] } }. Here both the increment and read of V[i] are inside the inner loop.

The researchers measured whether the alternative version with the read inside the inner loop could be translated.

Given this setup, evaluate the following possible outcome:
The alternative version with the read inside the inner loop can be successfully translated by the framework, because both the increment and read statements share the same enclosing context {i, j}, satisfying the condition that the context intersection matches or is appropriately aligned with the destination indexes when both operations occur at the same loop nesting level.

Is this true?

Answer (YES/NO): NO